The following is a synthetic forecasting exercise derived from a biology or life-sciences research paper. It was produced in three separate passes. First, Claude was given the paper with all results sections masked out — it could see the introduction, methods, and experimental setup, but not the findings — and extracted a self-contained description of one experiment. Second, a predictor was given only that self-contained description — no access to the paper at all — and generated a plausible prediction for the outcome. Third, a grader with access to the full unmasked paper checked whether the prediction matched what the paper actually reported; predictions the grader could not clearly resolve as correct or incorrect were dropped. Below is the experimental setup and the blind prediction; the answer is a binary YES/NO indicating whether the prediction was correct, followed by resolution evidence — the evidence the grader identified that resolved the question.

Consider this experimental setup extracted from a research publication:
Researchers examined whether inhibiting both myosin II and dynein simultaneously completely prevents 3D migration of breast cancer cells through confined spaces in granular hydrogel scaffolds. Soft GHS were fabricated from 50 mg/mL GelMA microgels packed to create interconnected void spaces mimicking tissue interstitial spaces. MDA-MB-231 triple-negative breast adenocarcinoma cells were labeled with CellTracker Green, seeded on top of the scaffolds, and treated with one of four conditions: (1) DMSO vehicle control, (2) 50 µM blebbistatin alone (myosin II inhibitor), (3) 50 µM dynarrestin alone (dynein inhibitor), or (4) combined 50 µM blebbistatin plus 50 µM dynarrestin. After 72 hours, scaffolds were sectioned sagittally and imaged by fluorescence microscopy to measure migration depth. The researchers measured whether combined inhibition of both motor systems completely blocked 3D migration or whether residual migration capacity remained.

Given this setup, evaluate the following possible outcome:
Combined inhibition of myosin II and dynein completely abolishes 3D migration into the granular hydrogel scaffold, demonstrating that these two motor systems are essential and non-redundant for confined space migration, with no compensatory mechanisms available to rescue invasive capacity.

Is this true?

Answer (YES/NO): YES